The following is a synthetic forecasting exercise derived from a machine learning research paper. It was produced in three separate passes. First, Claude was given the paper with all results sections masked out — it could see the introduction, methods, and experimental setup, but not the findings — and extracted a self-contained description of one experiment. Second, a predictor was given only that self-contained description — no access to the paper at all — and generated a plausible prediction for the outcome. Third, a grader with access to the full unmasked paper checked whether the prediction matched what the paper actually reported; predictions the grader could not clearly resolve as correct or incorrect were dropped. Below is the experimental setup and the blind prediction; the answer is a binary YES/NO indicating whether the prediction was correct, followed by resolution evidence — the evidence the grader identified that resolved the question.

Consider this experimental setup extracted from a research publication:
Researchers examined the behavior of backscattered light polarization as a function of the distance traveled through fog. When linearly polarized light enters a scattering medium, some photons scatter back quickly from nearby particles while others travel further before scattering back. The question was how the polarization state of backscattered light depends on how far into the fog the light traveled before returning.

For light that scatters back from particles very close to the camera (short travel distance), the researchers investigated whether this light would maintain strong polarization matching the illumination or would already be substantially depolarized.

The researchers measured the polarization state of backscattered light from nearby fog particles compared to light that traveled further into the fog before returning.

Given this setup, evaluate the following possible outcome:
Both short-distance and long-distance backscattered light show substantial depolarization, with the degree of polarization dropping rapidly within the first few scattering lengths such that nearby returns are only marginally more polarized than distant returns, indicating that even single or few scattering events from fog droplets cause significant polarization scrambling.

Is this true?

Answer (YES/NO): NO